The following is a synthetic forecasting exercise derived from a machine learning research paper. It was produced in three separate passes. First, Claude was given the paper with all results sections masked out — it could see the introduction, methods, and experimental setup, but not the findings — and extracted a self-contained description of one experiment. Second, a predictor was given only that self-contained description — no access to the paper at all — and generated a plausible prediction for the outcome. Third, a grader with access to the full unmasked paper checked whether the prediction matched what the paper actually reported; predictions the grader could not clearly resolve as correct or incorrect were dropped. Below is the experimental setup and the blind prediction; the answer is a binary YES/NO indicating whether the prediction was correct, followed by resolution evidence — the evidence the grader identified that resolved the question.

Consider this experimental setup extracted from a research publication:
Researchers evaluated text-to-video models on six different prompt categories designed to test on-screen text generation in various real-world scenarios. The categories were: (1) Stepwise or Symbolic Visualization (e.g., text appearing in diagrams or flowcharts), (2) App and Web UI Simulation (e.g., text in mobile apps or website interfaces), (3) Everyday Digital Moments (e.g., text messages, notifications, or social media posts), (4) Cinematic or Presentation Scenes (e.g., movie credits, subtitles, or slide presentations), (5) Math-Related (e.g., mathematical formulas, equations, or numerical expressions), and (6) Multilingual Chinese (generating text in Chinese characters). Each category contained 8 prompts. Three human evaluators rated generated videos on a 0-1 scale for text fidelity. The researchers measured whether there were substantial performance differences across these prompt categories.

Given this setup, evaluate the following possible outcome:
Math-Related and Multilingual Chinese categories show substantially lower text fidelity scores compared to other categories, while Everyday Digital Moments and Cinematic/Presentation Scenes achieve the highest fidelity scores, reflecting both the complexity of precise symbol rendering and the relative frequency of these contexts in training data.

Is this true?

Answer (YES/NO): NO